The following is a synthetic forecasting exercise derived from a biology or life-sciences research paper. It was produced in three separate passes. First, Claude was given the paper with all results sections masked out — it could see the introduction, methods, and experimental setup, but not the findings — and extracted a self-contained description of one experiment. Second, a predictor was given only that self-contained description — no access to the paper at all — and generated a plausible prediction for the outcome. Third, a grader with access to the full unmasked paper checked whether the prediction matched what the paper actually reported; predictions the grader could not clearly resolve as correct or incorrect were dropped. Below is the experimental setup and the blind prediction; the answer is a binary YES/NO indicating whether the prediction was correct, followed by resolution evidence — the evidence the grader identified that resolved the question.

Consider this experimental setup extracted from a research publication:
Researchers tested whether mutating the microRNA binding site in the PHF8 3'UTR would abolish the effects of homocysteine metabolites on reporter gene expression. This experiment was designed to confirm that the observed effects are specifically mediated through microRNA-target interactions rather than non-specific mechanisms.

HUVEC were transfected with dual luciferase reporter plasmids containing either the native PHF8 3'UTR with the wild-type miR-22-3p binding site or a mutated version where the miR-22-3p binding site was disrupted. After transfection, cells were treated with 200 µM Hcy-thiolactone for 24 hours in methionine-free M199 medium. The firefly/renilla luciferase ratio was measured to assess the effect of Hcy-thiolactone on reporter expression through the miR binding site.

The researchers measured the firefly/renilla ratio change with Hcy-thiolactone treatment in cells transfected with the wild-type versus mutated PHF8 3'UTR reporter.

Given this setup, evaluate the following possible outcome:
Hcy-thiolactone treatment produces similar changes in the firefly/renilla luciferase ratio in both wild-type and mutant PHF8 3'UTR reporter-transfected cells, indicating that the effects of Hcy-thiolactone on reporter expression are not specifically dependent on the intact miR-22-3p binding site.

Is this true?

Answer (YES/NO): NO